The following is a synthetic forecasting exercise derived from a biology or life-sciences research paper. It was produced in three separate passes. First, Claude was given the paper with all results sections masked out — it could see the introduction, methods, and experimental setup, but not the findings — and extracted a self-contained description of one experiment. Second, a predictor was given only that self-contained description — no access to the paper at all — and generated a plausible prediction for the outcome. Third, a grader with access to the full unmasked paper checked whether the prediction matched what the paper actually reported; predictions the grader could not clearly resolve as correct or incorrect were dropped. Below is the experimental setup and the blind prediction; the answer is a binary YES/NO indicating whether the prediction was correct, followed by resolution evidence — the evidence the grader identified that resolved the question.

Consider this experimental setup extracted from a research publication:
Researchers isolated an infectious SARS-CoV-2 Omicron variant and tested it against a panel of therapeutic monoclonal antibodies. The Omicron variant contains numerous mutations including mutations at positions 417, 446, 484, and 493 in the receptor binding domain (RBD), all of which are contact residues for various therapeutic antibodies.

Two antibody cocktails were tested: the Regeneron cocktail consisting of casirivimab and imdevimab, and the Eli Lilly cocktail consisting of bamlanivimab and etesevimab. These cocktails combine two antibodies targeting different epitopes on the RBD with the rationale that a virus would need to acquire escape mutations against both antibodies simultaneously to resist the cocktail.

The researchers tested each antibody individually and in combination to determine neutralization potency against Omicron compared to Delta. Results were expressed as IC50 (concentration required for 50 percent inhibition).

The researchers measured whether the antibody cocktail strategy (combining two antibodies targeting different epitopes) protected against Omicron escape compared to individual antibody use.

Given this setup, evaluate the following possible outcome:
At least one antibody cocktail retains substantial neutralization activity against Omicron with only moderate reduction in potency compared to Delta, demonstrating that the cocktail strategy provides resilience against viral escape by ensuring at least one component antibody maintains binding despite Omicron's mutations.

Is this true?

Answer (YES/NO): NO